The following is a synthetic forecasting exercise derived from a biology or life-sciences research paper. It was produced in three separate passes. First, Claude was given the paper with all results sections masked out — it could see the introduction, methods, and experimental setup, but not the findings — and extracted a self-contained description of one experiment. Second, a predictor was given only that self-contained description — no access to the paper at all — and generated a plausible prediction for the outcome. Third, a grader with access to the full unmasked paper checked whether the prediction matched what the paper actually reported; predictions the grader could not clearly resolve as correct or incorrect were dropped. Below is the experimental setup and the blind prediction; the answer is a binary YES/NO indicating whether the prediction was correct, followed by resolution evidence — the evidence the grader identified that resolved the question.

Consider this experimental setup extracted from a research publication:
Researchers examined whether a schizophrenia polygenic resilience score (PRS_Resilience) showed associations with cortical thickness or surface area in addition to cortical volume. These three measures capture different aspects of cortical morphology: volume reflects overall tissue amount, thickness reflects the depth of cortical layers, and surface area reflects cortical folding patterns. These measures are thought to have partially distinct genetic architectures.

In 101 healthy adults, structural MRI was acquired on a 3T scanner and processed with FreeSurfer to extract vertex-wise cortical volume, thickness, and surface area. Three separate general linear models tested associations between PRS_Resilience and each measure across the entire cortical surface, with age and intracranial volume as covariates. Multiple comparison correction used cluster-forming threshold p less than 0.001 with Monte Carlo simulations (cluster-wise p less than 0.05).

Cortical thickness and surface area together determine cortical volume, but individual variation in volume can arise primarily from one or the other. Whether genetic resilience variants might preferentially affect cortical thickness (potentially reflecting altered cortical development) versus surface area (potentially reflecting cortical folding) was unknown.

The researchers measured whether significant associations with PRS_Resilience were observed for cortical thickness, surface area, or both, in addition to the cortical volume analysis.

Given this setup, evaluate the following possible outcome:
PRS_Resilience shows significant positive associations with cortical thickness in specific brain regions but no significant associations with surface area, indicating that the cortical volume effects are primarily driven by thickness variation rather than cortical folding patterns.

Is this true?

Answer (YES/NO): NO